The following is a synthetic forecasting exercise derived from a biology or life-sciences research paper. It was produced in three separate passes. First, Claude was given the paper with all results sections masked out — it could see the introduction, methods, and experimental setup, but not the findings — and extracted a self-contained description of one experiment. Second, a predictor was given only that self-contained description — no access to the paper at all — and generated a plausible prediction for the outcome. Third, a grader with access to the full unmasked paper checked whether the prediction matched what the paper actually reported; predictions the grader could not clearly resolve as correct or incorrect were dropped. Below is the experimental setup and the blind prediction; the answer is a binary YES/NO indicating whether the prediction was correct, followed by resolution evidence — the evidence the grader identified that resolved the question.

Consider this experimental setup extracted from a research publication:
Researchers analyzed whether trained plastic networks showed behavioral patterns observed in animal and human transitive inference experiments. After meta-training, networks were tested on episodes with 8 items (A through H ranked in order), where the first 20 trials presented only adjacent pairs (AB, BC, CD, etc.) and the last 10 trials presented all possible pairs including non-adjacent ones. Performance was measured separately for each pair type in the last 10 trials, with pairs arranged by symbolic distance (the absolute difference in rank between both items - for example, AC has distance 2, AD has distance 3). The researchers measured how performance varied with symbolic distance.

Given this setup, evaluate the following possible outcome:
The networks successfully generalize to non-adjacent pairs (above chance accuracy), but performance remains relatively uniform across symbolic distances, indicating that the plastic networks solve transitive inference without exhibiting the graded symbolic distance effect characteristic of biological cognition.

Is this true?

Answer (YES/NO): NO